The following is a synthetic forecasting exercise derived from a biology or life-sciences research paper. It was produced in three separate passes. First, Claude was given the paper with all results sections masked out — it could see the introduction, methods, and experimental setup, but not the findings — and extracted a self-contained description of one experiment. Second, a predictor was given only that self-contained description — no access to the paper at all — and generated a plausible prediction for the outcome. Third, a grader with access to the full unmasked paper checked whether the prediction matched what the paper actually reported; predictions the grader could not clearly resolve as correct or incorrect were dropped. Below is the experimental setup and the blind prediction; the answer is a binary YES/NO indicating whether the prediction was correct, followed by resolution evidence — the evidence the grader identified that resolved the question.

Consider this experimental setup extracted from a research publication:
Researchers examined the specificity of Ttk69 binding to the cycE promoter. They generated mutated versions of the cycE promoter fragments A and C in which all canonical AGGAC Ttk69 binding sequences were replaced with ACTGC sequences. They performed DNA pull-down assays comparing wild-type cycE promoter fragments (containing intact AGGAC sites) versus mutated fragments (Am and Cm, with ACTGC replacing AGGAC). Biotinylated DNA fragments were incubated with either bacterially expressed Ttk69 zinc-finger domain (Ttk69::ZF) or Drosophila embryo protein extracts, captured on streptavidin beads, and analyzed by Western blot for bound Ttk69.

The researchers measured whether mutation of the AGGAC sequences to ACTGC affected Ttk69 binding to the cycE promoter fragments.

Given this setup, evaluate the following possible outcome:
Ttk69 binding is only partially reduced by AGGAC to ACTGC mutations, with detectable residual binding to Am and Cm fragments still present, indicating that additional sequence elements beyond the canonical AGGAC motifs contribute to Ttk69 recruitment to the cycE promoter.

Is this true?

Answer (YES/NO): NO